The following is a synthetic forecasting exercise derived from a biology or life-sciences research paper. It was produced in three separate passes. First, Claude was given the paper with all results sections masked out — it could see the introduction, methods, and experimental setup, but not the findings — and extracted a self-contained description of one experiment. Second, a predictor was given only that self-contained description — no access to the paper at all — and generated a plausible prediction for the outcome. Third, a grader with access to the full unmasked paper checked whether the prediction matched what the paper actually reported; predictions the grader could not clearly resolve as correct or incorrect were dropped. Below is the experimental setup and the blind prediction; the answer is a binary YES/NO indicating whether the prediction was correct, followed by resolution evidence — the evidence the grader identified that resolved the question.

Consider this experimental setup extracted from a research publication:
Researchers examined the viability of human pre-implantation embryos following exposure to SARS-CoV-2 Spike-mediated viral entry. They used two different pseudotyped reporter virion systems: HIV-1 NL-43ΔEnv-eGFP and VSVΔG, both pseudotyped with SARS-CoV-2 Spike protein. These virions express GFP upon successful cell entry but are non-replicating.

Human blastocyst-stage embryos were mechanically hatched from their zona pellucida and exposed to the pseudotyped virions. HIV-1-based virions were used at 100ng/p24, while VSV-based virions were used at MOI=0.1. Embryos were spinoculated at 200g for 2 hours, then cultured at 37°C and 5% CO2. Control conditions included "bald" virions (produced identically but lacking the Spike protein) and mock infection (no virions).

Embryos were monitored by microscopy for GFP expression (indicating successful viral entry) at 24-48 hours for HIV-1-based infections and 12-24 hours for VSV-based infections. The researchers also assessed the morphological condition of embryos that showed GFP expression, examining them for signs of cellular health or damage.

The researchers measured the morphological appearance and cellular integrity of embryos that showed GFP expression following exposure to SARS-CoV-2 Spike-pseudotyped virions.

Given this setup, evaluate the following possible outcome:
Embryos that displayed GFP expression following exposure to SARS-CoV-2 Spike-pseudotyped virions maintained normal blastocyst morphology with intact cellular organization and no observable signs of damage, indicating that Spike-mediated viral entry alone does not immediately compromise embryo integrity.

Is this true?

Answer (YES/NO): NO